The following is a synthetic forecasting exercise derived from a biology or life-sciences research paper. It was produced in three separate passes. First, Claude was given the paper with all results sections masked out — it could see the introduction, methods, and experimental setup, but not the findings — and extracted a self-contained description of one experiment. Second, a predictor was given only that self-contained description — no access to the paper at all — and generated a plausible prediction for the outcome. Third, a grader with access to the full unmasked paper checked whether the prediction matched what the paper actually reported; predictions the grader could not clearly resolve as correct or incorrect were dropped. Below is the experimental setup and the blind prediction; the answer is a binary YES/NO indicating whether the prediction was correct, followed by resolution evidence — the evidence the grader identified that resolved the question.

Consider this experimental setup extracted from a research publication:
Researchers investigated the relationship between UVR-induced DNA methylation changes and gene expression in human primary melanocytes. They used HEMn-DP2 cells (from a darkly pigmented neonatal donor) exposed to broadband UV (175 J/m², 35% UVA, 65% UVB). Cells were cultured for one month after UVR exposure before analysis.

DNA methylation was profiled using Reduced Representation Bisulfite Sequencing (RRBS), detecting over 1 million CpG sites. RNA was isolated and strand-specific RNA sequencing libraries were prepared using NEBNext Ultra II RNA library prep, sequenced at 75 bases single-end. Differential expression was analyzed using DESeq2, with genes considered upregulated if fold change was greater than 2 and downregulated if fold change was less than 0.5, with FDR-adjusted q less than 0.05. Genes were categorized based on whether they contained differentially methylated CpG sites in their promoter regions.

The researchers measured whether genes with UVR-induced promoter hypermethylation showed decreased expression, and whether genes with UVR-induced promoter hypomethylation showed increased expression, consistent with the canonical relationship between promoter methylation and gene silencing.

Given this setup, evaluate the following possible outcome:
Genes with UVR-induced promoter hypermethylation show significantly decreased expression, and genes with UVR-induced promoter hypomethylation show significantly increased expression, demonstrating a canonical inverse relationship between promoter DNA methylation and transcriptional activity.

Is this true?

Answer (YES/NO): NO